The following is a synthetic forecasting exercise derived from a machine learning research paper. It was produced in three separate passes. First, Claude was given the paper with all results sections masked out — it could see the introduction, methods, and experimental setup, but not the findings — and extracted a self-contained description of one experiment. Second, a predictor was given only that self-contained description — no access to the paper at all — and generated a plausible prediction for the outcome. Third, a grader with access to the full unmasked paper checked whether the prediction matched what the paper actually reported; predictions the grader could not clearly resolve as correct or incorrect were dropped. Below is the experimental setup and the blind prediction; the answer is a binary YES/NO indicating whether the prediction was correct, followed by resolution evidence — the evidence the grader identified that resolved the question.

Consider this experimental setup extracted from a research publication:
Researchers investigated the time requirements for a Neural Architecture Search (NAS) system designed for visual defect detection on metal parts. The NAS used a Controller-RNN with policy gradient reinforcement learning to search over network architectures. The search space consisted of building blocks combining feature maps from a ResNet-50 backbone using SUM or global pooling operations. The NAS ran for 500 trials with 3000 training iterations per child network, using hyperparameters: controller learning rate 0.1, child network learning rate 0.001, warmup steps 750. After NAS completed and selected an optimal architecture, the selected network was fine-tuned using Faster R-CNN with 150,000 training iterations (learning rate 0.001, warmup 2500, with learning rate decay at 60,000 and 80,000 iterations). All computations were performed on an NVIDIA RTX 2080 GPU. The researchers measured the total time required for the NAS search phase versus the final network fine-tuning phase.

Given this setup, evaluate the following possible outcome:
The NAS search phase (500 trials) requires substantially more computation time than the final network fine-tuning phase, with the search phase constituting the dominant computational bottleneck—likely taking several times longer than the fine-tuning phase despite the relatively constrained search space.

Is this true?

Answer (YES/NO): YES